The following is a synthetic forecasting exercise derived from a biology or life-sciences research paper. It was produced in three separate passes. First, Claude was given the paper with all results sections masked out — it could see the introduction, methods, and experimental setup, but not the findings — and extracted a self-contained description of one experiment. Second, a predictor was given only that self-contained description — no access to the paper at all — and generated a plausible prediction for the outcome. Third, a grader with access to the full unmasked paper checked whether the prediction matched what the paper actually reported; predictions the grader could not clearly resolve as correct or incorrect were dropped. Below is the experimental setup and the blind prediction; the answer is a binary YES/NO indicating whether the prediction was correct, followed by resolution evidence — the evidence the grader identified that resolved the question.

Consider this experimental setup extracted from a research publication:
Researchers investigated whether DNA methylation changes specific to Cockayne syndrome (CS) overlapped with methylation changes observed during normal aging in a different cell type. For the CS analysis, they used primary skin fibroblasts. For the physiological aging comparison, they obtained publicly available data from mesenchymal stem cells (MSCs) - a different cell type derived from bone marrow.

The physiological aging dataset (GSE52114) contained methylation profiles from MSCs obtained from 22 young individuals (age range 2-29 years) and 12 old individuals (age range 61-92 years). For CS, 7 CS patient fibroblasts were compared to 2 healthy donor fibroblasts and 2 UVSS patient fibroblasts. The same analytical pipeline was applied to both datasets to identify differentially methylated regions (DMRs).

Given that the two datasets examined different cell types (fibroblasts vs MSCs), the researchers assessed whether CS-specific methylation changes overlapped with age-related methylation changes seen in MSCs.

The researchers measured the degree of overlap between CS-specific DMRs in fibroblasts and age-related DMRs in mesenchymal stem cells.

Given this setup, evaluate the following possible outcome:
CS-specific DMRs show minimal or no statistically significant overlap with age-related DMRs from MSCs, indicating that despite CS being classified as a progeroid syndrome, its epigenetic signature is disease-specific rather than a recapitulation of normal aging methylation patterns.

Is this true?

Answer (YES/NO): NO